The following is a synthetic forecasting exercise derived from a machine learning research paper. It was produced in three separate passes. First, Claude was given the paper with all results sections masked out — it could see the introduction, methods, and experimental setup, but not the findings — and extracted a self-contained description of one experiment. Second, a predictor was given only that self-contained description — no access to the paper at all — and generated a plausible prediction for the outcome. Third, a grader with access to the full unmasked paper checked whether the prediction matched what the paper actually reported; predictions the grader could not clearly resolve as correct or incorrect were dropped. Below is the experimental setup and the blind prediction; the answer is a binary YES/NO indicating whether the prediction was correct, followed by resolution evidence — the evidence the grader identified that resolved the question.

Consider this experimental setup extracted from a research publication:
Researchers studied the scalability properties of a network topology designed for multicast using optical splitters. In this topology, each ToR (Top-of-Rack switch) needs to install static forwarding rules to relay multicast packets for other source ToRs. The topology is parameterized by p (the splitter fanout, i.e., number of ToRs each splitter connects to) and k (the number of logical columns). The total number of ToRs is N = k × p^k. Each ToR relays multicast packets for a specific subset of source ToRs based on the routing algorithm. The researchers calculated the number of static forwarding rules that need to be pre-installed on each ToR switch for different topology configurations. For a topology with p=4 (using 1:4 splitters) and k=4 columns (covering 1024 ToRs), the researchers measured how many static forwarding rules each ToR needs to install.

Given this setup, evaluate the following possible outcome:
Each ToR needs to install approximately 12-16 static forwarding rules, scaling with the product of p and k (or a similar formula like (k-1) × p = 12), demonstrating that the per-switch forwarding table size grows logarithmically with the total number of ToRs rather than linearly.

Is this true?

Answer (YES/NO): NO